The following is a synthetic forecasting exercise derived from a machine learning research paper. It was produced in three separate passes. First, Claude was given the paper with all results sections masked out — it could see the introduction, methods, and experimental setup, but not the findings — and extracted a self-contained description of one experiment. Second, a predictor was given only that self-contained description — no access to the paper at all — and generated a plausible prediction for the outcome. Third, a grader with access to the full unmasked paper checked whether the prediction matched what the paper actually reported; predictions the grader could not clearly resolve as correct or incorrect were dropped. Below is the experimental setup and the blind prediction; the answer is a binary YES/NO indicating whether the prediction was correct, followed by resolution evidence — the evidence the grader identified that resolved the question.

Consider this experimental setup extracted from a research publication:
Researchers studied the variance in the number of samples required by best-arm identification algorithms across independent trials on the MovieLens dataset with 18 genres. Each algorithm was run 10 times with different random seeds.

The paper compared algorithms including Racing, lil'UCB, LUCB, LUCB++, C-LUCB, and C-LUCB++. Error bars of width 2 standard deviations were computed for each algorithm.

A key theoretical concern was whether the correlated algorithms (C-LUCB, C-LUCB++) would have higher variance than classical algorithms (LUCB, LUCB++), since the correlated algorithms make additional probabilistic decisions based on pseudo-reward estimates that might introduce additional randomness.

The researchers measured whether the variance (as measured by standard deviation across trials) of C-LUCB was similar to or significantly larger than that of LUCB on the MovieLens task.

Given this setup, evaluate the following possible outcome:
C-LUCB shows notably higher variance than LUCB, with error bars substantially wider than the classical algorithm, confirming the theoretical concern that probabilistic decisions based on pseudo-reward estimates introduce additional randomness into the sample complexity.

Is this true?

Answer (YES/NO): NO